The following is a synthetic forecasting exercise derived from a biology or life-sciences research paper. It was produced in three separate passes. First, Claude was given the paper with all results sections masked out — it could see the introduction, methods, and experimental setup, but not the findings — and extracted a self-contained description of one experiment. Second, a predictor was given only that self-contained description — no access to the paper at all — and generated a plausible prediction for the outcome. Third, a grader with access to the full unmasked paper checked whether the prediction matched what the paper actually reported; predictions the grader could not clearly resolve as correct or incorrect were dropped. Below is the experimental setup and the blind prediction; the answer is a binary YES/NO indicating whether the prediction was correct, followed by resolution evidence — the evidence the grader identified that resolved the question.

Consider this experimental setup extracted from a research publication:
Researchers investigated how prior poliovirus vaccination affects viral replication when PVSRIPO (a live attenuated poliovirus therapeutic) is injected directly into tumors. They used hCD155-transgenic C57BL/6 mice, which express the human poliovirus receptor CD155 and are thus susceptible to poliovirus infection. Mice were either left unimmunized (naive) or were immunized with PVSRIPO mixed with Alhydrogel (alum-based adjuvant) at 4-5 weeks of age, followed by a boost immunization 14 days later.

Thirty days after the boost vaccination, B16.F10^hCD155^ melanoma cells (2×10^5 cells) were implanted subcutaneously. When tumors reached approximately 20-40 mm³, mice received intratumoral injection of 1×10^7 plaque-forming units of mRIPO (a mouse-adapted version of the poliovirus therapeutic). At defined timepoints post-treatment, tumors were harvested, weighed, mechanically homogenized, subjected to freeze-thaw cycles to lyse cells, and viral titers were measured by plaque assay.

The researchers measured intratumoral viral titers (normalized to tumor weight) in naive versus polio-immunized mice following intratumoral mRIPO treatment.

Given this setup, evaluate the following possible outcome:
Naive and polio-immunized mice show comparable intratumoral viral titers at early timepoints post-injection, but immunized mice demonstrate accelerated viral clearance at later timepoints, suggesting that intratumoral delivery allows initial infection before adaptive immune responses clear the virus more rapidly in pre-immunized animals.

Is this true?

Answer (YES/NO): NO